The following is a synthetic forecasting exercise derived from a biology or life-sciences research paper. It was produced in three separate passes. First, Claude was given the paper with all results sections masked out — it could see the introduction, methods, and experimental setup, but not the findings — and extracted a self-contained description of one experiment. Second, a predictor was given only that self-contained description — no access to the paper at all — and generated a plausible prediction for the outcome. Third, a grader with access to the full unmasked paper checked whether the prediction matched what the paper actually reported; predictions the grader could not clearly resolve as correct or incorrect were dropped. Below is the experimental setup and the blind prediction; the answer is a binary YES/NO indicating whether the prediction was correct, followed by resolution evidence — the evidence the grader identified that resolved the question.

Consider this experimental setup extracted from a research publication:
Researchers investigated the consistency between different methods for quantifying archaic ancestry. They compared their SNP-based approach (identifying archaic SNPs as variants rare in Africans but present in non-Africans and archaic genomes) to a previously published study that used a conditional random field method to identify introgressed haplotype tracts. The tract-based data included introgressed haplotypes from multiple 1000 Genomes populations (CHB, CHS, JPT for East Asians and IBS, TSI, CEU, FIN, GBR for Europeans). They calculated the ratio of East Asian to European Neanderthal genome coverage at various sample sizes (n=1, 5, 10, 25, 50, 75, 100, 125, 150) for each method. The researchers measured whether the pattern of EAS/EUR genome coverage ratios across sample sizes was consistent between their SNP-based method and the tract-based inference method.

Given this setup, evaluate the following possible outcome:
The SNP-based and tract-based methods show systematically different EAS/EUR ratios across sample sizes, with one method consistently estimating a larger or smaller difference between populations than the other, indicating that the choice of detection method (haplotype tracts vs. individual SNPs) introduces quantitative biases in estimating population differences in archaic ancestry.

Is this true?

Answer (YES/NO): NO